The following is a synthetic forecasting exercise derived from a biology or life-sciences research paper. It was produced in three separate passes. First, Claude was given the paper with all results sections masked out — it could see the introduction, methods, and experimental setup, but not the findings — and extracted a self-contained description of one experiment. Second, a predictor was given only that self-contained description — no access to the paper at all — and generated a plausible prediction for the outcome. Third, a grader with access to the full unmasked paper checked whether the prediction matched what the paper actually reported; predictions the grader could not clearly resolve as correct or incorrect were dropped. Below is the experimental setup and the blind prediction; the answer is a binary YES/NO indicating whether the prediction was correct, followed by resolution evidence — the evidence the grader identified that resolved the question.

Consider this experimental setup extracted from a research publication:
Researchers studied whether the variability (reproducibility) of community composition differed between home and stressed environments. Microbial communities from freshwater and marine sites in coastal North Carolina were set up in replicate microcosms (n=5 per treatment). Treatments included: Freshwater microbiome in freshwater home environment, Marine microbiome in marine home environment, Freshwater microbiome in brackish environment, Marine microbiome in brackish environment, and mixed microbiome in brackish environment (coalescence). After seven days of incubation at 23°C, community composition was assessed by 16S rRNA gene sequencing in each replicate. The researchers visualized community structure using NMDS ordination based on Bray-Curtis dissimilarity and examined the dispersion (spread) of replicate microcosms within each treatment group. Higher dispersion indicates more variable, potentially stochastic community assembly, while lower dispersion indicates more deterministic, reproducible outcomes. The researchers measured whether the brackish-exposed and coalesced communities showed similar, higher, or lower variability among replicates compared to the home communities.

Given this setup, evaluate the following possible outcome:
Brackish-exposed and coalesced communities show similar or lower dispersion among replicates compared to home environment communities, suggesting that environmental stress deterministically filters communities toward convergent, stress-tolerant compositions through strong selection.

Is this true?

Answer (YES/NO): YES